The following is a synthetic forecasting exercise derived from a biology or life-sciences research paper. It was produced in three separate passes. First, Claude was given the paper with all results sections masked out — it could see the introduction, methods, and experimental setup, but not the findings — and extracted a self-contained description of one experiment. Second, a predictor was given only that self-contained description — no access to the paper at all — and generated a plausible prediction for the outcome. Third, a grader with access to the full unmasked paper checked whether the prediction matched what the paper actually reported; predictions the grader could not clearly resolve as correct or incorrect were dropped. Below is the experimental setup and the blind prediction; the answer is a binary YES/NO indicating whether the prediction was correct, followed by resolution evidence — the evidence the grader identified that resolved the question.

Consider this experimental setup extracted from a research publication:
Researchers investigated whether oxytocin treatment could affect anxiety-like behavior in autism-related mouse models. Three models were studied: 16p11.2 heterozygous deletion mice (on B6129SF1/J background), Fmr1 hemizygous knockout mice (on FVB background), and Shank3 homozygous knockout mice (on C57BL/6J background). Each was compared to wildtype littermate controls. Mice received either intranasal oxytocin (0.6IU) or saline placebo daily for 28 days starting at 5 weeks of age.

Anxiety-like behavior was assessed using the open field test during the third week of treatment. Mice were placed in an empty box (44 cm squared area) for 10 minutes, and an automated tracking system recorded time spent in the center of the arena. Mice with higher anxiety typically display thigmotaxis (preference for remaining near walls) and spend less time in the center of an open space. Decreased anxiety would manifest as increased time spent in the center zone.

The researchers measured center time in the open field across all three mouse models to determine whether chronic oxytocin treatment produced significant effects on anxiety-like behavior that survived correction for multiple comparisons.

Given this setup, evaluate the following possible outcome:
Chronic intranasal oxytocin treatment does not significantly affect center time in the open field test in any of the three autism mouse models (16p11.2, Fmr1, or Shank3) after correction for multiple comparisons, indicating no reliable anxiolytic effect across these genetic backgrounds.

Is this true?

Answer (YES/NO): YES